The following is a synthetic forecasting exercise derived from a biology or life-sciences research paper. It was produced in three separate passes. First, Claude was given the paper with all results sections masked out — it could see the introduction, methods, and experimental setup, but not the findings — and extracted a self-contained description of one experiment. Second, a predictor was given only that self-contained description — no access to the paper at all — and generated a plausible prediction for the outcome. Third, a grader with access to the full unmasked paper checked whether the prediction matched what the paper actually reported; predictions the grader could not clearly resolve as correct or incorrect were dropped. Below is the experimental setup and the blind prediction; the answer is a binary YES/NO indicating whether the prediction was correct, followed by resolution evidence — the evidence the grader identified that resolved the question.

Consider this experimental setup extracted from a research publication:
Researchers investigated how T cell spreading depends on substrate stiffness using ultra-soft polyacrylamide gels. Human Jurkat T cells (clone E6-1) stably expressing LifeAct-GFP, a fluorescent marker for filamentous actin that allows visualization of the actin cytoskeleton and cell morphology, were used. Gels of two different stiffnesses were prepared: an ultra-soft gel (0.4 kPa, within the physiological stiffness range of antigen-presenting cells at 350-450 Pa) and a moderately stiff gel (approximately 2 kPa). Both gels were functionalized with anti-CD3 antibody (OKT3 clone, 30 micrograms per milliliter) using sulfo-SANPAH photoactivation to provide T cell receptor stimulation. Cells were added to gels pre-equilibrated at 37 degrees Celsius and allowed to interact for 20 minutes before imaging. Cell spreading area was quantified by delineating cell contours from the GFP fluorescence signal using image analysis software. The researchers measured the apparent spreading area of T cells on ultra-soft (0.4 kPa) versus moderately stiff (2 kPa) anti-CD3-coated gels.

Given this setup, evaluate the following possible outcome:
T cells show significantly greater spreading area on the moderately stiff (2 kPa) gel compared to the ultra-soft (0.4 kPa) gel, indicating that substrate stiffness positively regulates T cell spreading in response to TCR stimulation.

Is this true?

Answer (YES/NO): NO